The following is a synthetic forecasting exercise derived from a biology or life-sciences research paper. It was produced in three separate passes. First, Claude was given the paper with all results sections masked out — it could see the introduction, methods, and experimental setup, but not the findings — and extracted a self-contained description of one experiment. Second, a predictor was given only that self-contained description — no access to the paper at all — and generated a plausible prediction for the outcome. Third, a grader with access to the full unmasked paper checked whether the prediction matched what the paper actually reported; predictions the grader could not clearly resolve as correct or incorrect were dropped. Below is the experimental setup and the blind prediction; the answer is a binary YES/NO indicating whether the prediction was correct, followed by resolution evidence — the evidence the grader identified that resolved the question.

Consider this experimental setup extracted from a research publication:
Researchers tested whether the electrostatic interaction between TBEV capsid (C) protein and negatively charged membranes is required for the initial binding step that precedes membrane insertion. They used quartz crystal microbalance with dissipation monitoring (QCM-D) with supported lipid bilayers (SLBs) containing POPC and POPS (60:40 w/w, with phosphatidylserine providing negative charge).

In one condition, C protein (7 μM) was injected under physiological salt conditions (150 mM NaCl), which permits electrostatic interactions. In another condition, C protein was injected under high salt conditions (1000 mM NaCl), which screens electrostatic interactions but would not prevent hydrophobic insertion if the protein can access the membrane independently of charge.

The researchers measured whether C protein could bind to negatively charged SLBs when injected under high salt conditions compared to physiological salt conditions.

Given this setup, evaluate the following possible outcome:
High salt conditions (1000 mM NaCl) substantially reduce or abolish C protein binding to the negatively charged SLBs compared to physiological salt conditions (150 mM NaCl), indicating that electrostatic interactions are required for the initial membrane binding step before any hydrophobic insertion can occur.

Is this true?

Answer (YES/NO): YES